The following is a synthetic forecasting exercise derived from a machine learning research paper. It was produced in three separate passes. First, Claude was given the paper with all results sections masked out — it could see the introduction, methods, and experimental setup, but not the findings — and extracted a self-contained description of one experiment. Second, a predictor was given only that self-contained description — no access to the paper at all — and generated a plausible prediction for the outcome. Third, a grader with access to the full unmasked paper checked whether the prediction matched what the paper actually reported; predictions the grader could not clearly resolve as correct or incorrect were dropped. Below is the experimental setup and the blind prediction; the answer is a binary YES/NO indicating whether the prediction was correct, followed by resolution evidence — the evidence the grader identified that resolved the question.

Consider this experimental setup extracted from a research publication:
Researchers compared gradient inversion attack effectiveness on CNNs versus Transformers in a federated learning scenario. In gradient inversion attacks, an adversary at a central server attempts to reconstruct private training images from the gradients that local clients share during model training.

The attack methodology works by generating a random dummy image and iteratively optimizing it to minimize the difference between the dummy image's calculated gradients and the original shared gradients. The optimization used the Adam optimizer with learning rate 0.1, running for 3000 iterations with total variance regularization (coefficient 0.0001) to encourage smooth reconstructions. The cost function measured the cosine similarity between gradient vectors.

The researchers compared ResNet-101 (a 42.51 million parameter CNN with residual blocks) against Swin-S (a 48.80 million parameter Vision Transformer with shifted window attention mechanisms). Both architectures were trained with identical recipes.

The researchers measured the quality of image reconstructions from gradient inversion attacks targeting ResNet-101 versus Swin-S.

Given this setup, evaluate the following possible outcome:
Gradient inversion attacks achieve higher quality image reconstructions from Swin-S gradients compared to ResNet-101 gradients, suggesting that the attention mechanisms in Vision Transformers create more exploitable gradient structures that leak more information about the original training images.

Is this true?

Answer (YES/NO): YES